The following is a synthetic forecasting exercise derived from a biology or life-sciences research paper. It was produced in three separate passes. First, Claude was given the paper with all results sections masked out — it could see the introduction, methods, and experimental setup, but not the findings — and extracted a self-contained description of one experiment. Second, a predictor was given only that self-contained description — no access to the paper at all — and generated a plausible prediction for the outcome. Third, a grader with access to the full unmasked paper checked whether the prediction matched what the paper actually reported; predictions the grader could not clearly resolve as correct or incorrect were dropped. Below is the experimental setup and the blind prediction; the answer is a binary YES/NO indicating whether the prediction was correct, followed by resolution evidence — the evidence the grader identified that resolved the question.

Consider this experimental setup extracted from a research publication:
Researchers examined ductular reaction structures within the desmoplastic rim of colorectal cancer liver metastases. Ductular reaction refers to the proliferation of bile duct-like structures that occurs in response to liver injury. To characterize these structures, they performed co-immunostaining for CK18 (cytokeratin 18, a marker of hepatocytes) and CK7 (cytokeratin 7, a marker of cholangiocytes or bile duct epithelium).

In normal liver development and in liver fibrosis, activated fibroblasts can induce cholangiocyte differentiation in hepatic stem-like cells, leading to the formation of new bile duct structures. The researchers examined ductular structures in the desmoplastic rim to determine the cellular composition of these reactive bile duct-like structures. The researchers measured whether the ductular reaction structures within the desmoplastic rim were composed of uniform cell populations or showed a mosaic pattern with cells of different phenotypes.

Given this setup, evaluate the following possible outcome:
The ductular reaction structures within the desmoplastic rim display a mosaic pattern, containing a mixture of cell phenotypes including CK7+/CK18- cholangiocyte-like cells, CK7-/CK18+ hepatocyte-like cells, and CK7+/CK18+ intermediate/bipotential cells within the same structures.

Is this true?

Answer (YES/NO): NO